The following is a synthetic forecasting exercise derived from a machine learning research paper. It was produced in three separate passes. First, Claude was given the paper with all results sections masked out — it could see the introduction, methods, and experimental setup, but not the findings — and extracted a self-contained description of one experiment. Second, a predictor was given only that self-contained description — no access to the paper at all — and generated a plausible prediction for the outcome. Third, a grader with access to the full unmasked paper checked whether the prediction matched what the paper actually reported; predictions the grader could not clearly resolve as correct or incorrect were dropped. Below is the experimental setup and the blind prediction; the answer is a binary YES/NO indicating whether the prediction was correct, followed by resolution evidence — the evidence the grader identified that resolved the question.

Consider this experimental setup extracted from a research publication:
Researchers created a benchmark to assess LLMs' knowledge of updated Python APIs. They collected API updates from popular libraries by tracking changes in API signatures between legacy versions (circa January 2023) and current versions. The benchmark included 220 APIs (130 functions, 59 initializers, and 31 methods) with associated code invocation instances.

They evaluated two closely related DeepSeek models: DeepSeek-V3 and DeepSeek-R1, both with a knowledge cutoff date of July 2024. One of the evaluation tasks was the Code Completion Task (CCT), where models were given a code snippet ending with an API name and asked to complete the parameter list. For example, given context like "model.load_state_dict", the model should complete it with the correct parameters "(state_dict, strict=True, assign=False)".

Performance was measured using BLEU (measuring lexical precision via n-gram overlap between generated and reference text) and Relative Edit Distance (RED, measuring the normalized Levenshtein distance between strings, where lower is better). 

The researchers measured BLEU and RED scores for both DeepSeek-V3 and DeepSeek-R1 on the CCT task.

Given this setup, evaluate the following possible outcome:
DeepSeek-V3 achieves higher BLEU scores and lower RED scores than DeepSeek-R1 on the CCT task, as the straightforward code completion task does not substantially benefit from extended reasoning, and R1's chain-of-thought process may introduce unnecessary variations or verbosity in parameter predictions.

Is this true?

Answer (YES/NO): NO